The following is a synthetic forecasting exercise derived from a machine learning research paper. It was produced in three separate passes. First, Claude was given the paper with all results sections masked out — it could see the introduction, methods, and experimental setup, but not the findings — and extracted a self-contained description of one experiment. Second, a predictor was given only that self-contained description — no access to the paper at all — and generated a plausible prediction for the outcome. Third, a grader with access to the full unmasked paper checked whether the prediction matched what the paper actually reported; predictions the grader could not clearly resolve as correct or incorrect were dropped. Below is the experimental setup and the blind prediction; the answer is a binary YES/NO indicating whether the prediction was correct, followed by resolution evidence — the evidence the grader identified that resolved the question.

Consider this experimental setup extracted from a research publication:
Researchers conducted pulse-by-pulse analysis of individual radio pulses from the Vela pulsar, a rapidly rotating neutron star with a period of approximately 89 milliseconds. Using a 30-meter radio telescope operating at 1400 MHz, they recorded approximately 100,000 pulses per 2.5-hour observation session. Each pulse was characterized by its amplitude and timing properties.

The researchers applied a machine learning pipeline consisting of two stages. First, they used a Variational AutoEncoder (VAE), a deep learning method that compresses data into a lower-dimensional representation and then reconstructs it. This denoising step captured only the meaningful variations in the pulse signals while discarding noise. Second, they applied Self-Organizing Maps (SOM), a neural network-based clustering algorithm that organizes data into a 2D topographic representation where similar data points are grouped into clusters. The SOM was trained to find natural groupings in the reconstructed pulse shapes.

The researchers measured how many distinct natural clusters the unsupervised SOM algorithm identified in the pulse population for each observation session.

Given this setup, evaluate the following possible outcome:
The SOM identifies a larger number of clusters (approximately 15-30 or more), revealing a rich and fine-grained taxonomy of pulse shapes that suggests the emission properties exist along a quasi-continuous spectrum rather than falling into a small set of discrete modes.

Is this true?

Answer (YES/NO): NO